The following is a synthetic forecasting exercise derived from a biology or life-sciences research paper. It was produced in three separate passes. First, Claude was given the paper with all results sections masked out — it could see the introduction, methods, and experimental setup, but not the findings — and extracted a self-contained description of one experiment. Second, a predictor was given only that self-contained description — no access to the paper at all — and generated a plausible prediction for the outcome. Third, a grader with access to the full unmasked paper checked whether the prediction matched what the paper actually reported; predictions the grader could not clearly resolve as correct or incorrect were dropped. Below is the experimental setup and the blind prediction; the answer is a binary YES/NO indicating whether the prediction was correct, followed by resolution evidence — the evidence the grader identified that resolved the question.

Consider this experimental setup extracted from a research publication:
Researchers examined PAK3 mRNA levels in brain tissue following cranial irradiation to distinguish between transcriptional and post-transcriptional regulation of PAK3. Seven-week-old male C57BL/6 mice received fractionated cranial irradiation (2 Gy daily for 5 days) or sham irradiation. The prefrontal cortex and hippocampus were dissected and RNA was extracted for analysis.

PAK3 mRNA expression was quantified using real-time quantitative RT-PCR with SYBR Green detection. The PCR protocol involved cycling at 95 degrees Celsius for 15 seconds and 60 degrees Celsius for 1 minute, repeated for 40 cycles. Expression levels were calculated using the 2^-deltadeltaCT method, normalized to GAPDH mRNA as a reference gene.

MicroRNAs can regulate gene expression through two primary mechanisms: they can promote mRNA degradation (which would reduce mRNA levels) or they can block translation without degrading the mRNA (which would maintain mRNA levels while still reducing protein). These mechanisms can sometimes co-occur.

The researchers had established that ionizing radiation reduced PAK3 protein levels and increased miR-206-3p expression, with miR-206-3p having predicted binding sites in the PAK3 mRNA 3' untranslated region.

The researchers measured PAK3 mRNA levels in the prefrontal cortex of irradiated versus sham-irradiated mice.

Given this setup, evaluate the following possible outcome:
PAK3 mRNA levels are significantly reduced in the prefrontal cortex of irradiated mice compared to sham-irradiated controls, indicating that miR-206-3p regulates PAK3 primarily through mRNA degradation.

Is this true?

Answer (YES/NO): YES